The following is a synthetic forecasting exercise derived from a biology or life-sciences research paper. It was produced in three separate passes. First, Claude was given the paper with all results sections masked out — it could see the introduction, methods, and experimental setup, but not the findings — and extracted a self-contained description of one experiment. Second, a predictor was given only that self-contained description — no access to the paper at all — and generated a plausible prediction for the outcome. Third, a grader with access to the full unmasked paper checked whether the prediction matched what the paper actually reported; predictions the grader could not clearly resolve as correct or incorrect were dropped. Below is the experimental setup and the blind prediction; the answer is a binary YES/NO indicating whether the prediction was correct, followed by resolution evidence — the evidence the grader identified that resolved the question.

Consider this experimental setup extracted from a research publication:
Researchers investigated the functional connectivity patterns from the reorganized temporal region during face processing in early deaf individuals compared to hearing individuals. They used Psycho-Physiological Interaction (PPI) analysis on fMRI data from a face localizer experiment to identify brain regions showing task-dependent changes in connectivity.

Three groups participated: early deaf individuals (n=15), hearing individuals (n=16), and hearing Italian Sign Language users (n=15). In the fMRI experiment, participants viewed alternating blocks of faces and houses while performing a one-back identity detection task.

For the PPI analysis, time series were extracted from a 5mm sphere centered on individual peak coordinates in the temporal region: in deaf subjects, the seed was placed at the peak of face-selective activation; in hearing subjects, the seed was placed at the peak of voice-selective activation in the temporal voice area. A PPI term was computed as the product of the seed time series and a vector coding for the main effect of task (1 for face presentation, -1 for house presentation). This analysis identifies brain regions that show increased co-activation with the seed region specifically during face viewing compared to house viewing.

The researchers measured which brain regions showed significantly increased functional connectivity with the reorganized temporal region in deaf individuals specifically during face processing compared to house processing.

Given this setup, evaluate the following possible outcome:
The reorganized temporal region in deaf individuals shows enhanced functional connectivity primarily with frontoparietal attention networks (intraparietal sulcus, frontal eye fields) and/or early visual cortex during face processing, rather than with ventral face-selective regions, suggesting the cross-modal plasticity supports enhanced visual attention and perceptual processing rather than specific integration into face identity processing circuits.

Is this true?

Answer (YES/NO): NO